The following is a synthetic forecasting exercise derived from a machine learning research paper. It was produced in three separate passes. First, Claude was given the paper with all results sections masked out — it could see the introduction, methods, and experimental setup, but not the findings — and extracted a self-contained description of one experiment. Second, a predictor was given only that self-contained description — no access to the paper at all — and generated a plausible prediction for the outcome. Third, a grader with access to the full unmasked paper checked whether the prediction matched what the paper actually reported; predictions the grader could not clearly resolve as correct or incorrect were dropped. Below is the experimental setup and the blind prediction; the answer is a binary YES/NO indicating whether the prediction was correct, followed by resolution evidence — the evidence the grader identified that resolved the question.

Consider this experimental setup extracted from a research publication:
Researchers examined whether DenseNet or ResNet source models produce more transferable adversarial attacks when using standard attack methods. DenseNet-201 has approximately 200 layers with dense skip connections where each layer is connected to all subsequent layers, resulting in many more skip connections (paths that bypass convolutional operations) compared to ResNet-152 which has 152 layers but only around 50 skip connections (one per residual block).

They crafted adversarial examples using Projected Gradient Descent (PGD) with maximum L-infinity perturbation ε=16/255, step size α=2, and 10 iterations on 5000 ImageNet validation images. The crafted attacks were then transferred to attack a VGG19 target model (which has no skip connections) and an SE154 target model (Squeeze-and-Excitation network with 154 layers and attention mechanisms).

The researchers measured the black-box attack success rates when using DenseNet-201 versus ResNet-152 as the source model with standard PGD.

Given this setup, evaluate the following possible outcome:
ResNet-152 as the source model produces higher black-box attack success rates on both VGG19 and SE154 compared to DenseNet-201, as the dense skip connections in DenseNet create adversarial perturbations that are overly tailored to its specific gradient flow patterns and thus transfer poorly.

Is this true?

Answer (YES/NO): NO